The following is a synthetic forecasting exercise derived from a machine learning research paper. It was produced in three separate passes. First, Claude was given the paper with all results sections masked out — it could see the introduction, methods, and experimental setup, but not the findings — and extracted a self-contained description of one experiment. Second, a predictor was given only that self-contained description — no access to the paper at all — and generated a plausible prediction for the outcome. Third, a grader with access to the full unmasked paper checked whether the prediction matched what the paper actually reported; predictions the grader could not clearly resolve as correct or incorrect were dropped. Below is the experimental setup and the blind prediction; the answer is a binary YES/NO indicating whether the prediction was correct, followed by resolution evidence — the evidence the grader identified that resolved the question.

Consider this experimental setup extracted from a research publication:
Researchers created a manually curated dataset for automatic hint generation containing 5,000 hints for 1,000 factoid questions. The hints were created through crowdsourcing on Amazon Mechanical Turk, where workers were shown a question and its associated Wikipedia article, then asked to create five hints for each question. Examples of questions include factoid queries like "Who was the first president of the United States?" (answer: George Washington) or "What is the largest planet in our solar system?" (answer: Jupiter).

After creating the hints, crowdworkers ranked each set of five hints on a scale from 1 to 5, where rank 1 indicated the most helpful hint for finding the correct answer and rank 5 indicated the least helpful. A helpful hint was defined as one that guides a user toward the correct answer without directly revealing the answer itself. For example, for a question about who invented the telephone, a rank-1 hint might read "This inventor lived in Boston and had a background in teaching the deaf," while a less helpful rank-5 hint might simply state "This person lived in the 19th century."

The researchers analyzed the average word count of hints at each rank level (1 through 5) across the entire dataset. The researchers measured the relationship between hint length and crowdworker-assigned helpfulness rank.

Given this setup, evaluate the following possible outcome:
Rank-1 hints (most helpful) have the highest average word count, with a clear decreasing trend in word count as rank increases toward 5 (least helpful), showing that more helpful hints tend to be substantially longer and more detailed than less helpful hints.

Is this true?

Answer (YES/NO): NO